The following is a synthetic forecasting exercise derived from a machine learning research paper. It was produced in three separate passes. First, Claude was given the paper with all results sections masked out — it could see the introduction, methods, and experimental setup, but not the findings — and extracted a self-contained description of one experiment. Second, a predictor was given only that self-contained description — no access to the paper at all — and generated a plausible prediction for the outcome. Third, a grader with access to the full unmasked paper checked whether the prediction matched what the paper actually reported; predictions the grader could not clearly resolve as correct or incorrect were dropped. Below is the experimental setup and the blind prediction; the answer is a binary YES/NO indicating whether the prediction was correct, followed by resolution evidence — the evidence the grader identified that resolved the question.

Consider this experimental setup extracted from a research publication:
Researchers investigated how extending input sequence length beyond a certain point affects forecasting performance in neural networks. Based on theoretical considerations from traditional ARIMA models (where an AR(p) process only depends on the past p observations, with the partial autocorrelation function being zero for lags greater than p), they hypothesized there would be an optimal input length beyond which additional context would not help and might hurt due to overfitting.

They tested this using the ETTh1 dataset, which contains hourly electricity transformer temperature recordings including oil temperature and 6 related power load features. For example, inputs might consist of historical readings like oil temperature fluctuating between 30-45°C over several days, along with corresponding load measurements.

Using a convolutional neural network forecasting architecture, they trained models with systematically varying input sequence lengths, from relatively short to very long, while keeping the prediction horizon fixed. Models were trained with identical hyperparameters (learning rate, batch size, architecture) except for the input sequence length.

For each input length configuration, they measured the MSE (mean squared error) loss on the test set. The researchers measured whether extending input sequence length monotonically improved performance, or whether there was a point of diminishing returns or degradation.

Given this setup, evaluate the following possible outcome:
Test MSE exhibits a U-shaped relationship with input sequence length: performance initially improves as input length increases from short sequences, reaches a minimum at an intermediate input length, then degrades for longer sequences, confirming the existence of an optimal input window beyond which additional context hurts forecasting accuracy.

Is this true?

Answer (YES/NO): NO